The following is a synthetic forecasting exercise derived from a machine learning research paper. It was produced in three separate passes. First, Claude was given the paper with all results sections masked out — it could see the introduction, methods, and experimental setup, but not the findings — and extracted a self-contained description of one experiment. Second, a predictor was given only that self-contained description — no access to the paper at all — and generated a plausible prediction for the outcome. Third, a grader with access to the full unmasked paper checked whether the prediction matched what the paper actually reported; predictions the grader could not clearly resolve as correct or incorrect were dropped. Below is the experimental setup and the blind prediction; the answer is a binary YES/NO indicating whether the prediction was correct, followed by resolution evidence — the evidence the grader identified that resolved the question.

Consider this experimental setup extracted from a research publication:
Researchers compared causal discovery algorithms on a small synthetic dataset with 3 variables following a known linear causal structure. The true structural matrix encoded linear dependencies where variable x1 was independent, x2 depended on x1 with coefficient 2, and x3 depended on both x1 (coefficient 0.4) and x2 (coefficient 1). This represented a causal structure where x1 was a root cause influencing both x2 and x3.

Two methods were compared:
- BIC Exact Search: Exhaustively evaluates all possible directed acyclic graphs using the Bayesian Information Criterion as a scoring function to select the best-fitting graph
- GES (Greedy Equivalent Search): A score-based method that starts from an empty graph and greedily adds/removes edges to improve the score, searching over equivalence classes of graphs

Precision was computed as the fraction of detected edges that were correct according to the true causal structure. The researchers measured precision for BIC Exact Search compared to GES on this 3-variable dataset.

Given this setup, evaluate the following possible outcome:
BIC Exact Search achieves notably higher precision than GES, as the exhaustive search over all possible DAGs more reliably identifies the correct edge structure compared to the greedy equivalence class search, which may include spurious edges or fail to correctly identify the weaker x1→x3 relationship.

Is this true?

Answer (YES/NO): NO